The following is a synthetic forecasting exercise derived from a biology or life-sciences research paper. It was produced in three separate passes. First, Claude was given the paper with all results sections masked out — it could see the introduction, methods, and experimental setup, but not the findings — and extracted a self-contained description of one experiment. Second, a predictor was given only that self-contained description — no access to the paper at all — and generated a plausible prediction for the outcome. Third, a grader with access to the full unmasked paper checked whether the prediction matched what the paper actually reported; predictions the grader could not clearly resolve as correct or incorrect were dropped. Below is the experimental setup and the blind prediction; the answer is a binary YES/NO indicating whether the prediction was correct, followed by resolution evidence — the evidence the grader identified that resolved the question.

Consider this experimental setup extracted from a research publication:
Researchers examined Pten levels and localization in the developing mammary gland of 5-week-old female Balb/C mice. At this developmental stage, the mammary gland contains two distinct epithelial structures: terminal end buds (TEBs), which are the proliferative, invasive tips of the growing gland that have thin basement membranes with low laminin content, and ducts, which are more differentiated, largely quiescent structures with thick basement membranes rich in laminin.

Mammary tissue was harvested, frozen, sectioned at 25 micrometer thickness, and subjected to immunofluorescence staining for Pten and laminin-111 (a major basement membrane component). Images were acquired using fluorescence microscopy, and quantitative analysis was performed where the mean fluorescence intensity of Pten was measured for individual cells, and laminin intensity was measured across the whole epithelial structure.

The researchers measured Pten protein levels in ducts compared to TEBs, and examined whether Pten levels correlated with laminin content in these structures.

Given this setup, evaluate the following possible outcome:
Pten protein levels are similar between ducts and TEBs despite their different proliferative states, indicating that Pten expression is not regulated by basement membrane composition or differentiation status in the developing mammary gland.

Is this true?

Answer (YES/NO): NO